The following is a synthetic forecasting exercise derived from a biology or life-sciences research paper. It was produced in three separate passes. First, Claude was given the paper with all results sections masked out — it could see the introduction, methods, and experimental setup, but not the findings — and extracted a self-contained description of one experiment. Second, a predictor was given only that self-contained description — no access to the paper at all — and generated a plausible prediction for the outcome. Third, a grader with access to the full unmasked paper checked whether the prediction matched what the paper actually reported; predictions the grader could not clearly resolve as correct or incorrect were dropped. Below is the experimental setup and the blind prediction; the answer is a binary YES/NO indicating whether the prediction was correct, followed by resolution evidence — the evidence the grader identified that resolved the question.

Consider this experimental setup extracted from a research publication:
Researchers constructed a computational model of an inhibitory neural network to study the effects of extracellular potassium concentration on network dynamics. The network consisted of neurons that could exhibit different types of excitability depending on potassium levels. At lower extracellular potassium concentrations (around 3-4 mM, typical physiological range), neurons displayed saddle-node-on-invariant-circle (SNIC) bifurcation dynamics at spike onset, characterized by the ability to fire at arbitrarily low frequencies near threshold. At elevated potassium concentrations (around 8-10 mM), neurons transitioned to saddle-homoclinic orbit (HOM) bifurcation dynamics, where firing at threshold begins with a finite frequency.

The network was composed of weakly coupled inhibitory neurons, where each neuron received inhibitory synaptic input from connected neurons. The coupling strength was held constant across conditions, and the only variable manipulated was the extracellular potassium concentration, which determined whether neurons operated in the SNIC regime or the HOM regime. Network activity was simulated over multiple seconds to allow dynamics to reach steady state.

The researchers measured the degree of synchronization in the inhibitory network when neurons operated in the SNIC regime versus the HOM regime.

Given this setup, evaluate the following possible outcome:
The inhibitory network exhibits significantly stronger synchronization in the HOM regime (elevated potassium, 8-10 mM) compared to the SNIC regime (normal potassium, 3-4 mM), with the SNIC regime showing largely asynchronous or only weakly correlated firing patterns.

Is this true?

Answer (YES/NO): YES